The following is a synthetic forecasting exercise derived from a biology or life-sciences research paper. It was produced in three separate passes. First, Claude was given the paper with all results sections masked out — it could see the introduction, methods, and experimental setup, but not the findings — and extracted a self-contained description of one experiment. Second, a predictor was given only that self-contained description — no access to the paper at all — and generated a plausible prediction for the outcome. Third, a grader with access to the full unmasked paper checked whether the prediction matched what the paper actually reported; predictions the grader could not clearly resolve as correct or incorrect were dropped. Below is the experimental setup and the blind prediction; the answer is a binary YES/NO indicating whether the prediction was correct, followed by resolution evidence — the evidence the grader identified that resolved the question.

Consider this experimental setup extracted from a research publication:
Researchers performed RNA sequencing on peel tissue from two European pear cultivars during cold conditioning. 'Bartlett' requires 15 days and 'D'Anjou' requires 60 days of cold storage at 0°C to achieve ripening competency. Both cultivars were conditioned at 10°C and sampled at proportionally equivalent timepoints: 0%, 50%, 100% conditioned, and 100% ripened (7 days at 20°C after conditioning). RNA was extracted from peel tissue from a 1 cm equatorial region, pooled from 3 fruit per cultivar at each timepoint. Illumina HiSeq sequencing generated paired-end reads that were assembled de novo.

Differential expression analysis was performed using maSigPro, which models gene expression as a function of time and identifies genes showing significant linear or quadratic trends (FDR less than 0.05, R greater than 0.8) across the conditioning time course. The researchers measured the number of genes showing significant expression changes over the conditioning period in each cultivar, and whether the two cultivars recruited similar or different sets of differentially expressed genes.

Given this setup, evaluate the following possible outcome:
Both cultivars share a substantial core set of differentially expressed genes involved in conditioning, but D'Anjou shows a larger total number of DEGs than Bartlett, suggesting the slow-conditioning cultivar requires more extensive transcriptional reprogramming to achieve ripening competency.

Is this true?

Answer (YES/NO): NO